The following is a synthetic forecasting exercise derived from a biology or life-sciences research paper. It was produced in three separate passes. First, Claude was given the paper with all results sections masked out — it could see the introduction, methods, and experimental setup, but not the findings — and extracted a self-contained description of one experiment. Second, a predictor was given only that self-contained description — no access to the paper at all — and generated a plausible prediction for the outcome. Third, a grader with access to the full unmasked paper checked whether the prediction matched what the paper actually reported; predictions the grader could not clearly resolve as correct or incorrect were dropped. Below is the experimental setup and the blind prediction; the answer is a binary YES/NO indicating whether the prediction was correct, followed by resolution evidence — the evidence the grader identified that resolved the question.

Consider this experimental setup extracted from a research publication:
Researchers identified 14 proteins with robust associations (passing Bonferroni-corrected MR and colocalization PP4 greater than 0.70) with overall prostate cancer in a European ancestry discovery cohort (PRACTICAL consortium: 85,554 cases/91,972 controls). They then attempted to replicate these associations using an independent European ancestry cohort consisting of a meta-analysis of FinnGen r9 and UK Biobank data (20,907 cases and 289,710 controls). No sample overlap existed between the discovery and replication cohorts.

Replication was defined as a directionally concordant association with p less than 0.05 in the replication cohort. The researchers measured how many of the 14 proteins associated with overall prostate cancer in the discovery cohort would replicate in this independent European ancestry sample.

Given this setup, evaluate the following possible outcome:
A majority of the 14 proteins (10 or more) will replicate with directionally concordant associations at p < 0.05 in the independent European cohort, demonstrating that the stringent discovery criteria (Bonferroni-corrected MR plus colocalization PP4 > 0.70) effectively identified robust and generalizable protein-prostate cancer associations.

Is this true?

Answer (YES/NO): YES